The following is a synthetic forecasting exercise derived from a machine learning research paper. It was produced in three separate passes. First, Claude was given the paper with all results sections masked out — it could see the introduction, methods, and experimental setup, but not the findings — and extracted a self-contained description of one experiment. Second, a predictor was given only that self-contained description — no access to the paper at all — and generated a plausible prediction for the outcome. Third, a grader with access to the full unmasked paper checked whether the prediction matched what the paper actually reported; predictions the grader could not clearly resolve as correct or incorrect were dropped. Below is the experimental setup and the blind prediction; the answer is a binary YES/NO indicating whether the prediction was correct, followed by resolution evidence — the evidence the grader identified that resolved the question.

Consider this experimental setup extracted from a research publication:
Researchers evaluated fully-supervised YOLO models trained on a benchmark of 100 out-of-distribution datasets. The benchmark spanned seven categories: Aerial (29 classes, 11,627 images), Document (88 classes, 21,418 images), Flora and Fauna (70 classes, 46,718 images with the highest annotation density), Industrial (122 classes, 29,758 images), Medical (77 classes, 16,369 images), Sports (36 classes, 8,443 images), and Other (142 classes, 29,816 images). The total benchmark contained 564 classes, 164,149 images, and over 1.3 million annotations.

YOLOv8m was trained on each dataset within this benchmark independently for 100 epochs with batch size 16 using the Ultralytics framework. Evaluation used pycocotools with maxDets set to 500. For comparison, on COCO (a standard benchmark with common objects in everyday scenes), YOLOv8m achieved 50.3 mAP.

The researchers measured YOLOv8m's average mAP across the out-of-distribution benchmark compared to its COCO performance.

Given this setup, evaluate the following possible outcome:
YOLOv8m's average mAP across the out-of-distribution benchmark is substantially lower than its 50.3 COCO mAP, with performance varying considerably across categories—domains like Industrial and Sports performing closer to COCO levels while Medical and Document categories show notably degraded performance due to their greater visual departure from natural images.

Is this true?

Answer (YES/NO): NO